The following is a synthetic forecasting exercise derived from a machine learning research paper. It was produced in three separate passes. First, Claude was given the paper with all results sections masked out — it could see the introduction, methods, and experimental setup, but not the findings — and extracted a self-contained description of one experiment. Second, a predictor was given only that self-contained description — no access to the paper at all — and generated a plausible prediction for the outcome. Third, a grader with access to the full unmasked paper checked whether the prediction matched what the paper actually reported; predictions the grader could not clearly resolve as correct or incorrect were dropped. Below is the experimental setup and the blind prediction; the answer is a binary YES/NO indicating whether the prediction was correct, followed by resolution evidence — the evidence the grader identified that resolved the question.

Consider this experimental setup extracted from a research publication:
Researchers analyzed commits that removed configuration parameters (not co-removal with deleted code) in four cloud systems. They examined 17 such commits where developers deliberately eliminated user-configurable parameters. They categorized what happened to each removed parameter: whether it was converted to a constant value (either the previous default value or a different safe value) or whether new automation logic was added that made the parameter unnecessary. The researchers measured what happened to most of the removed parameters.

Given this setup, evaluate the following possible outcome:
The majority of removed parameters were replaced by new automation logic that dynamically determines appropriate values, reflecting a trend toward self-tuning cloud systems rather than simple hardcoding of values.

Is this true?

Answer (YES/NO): NO